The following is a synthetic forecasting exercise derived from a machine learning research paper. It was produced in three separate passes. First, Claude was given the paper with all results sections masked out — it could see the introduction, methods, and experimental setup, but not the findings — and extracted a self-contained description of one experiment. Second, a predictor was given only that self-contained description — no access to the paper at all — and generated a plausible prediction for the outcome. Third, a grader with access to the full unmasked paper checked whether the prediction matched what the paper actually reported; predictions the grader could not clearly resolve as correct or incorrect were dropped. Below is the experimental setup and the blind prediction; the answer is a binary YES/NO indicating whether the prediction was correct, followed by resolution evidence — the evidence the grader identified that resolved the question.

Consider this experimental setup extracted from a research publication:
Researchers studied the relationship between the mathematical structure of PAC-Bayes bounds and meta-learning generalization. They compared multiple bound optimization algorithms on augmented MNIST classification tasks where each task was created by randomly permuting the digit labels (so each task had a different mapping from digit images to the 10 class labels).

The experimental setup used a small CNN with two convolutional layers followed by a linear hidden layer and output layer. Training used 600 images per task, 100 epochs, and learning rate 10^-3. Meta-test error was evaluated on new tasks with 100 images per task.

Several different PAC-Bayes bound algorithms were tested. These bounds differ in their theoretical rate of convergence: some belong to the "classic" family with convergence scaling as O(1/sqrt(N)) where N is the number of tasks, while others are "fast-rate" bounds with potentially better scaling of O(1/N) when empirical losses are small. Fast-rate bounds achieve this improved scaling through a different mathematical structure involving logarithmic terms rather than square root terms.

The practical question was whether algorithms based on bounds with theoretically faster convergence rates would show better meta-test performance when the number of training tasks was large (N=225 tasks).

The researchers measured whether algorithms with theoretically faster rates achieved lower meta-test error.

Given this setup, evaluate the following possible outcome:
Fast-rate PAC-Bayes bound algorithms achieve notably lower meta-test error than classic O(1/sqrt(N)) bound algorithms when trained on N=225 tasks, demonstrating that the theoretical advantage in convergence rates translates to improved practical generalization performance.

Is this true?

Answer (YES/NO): NO